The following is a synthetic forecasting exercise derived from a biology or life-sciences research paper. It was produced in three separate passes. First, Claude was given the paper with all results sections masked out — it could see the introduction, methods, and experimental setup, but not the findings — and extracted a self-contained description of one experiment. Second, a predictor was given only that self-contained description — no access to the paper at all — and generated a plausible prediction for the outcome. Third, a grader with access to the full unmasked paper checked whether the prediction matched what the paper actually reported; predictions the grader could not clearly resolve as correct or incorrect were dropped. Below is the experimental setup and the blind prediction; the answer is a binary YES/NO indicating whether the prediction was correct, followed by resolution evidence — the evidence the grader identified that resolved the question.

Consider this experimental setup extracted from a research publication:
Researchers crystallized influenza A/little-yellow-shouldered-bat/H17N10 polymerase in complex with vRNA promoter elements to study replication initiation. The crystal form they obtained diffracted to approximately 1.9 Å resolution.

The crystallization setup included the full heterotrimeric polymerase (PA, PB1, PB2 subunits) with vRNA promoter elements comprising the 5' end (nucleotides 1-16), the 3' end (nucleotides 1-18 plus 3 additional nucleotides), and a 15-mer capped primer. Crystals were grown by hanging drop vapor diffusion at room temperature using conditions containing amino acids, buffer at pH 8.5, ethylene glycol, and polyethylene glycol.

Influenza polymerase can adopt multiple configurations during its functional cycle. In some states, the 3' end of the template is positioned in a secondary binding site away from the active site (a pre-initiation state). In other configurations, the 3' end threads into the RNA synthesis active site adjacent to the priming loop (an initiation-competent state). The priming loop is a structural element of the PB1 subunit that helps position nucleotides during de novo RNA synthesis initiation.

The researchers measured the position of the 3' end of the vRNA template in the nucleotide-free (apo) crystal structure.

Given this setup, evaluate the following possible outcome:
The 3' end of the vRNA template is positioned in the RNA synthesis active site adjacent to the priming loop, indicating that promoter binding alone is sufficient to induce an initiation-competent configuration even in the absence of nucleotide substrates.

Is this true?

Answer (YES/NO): YES